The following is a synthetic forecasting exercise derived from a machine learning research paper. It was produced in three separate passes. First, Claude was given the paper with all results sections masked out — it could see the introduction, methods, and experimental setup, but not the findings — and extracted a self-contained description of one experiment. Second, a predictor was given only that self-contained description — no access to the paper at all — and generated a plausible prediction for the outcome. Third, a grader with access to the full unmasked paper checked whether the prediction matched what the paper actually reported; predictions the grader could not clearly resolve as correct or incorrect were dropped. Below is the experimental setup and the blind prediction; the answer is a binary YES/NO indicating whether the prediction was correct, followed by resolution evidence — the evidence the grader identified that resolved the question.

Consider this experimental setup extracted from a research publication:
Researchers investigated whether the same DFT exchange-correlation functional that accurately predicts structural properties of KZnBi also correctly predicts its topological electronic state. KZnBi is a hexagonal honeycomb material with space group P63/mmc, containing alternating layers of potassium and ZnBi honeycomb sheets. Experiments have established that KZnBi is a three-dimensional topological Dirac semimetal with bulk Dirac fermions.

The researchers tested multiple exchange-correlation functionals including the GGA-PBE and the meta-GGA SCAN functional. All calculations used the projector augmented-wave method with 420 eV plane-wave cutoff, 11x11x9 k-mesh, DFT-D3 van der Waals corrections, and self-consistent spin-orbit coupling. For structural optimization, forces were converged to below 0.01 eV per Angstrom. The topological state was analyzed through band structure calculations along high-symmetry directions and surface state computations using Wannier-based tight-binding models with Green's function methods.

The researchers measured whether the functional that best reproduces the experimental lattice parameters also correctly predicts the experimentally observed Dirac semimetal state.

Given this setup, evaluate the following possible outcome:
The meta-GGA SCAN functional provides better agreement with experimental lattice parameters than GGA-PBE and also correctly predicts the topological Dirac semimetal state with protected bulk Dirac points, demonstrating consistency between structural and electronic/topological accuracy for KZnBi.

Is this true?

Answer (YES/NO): NO